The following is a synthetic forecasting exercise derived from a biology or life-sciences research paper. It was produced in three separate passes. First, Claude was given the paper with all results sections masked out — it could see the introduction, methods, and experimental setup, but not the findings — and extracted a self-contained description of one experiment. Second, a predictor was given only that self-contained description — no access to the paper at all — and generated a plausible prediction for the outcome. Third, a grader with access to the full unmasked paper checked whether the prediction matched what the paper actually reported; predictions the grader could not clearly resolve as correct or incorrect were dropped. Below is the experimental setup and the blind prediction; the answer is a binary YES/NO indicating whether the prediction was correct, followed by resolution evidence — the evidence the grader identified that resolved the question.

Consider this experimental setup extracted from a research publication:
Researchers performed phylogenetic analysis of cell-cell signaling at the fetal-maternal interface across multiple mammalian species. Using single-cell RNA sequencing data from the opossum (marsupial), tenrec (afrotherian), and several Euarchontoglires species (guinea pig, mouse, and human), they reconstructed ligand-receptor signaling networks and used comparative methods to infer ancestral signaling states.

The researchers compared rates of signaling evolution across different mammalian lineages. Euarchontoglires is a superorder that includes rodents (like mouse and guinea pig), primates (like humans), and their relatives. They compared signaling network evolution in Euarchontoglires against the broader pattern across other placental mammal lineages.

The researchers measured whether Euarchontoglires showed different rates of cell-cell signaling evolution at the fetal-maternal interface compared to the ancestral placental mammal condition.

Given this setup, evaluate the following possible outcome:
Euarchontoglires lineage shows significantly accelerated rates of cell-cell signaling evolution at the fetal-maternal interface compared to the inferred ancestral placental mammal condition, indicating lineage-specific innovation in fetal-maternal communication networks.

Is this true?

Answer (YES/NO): YES